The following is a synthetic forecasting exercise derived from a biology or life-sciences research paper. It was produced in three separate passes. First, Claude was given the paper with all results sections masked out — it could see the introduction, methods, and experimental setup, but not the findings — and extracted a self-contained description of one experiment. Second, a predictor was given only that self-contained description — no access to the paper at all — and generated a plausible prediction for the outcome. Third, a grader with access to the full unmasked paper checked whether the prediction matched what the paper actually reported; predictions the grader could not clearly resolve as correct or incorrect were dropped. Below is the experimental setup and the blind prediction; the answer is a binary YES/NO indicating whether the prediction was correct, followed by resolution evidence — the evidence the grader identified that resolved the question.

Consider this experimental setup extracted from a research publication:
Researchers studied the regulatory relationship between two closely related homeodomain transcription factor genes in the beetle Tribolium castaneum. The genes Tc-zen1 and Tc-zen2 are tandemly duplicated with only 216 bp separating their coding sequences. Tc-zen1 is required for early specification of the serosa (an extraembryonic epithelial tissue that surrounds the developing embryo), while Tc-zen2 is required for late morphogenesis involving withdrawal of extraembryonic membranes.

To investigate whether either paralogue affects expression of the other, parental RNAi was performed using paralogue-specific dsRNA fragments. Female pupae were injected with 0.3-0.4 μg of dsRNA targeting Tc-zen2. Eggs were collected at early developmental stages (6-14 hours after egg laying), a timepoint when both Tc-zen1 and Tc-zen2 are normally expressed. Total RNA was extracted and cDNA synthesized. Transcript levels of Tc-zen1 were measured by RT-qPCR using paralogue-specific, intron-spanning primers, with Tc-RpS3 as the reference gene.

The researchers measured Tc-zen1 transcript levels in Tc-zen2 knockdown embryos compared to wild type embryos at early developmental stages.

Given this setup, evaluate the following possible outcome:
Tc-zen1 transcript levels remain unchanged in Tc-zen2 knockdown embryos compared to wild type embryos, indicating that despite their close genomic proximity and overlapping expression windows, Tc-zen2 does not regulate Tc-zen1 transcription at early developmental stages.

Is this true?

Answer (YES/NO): NO